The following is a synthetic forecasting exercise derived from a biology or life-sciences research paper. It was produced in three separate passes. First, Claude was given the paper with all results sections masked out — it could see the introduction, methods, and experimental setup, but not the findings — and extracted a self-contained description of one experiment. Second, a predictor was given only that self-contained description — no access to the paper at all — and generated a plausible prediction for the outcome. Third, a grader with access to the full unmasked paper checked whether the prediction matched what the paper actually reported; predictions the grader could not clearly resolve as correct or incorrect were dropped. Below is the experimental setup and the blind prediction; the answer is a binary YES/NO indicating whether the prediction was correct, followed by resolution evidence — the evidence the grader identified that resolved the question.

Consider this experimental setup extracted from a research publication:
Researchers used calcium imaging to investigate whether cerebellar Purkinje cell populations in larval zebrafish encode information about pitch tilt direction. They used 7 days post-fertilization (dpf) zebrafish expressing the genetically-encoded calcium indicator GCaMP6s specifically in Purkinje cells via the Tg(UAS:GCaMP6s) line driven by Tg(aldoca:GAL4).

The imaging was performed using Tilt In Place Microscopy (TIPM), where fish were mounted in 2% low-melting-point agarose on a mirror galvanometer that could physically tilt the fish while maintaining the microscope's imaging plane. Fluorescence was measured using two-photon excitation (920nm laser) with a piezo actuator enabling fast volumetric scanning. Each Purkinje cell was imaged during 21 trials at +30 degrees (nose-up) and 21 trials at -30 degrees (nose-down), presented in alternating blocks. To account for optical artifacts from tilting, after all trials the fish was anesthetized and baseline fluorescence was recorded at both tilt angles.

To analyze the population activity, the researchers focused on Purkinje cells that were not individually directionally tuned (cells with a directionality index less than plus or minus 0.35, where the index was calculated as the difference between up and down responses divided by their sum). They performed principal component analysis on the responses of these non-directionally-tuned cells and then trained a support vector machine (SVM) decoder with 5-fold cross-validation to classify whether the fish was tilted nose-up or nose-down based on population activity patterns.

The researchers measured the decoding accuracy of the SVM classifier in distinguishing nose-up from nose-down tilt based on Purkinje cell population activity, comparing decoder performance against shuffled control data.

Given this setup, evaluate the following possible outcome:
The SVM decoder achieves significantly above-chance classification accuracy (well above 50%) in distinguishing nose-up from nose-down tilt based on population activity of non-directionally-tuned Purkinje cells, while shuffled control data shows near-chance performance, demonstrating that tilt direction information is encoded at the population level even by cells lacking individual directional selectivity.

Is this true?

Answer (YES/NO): YES